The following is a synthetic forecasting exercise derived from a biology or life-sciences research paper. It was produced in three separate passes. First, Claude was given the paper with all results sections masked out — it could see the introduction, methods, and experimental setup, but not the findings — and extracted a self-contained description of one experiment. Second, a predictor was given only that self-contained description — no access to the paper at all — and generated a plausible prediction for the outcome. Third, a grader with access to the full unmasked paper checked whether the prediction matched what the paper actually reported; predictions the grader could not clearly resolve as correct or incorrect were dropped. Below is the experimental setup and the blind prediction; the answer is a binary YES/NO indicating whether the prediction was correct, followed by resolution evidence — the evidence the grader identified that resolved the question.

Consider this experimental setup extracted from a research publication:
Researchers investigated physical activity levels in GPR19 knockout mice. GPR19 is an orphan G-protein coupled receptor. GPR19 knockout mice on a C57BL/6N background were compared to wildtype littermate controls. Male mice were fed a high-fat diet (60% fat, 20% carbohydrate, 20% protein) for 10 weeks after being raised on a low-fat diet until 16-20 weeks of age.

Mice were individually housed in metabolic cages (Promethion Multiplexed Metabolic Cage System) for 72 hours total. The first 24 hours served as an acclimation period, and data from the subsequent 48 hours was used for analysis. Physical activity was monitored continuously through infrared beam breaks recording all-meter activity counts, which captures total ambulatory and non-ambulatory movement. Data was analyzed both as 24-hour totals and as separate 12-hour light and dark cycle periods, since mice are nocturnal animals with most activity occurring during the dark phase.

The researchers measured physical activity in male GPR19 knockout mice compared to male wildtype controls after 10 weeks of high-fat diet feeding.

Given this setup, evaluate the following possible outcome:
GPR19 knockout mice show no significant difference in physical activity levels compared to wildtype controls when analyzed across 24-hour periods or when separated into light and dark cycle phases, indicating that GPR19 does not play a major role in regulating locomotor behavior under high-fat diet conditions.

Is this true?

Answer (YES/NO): NO